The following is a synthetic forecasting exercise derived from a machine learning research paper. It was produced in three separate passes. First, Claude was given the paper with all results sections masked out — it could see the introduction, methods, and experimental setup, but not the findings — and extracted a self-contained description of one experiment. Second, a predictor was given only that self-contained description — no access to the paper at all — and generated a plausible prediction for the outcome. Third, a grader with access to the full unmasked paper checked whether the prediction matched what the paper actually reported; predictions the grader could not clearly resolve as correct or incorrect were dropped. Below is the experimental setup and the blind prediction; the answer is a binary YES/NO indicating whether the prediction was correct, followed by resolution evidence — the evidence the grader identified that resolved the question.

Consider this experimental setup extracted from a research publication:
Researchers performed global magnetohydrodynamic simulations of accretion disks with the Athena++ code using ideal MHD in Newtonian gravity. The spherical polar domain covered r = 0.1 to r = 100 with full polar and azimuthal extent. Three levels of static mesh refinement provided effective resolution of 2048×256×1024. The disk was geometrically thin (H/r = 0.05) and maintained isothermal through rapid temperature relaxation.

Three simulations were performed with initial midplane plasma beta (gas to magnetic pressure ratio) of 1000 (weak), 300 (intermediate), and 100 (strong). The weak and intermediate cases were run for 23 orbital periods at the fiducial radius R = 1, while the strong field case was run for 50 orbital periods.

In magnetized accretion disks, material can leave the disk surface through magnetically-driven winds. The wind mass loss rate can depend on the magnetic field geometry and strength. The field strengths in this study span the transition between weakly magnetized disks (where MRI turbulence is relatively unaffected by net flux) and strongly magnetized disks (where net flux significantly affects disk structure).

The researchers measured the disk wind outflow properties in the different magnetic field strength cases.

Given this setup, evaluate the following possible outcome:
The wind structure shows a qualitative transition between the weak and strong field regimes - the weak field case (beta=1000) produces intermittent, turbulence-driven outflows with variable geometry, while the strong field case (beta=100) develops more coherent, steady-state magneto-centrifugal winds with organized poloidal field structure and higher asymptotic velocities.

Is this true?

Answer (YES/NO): NO